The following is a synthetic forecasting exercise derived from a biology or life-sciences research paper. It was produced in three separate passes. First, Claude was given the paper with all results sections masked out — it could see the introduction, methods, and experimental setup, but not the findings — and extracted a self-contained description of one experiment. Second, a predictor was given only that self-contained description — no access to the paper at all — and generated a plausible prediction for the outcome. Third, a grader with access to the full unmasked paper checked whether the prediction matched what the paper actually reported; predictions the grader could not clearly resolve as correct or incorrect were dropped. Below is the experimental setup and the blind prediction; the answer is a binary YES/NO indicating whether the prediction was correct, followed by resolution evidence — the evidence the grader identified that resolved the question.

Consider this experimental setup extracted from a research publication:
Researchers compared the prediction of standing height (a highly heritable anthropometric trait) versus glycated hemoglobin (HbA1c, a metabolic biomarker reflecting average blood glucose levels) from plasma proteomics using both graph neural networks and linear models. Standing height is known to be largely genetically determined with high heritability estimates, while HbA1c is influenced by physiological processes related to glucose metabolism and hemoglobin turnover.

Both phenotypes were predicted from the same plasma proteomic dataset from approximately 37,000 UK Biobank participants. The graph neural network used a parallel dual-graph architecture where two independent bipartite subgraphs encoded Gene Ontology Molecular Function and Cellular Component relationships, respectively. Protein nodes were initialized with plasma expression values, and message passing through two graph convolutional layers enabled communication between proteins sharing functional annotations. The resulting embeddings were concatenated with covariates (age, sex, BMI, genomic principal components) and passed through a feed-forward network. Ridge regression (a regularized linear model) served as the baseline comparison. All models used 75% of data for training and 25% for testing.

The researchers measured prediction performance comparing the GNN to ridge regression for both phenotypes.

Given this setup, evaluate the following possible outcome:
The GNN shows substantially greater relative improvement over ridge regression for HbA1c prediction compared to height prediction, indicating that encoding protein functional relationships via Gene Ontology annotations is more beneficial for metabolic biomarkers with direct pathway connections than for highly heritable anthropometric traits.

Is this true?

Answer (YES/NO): YES